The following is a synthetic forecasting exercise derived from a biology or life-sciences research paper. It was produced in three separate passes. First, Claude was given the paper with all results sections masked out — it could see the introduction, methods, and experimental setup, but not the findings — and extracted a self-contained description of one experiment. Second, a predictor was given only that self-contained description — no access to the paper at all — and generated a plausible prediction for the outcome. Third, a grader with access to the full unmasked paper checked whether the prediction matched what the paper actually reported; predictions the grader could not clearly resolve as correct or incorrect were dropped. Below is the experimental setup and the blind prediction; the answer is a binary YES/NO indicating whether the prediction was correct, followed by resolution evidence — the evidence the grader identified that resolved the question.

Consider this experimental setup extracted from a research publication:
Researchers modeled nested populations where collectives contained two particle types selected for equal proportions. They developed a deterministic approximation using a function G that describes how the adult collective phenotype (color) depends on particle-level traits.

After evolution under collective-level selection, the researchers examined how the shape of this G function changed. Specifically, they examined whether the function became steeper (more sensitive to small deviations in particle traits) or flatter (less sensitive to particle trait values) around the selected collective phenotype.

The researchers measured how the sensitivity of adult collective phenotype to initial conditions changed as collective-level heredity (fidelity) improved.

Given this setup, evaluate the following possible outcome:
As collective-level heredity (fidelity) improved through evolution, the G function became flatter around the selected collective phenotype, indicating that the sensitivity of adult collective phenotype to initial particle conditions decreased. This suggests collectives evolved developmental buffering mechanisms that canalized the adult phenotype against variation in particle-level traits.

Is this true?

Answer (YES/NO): YES